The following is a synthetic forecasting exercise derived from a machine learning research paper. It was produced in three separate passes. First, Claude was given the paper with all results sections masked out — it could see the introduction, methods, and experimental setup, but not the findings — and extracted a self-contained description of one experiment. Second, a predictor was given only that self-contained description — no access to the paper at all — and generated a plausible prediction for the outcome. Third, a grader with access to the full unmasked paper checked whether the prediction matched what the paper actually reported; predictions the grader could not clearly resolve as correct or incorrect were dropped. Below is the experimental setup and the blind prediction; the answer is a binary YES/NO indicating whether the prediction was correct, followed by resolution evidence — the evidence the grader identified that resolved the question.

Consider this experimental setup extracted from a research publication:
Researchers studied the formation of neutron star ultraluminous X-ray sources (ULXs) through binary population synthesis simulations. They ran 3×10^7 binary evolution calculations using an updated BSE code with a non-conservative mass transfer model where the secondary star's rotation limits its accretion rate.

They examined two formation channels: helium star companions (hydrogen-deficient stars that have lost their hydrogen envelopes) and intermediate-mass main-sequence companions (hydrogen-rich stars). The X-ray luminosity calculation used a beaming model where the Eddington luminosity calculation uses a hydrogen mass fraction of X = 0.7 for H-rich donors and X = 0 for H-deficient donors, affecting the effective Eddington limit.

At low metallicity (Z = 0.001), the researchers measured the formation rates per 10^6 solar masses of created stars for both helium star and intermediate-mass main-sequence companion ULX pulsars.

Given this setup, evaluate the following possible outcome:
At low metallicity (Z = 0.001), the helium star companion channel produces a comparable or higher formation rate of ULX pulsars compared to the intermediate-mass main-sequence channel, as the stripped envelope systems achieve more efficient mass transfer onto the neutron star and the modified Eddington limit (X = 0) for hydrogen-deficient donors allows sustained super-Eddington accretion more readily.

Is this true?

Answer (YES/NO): YES